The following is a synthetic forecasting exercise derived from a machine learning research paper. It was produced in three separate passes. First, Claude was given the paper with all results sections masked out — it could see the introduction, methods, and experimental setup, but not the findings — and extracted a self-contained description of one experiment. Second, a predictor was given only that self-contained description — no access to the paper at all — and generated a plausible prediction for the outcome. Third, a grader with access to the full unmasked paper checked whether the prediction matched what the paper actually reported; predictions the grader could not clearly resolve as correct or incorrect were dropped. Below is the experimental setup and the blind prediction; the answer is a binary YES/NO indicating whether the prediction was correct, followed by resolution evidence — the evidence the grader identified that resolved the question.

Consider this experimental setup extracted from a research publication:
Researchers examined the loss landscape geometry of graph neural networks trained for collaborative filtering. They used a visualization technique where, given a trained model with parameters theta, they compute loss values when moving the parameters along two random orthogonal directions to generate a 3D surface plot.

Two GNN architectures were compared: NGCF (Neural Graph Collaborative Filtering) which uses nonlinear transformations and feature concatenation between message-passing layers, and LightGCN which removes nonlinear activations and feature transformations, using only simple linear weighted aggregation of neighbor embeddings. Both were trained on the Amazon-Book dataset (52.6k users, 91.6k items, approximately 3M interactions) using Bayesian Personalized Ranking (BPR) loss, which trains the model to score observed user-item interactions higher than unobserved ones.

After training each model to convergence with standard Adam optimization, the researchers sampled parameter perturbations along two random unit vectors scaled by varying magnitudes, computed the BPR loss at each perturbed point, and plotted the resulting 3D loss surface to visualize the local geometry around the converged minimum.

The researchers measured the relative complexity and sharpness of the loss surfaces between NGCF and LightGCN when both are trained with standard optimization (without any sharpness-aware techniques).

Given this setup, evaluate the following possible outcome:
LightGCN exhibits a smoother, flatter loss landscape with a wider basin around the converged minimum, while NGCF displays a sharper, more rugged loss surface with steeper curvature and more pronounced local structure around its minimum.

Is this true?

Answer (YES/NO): NO